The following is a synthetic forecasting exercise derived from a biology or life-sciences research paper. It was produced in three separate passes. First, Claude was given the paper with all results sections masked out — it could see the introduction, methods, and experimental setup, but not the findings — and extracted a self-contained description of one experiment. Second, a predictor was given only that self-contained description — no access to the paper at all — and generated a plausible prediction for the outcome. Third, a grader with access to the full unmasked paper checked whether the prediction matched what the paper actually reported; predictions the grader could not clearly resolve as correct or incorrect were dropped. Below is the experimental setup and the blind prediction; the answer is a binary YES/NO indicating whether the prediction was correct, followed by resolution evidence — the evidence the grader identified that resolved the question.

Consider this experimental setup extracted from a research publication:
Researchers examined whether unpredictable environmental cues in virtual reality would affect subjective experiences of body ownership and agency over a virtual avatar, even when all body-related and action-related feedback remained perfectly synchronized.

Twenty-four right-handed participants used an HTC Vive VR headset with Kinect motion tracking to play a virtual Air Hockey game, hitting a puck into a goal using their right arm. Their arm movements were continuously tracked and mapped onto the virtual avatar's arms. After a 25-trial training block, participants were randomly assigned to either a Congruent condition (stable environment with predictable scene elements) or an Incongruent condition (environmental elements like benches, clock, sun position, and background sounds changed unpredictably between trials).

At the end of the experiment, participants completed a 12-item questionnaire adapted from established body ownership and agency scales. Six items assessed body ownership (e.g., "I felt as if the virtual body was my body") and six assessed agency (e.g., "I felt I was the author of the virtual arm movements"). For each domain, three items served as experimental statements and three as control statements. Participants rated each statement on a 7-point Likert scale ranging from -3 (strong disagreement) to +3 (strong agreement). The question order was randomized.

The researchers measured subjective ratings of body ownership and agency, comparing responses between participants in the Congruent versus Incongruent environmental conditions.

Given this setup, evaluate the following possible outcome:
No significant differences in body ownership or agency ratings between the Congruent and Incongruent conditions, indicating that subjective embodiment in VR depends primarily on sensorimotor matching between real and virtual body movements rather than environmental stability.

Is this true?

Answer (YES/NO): NO